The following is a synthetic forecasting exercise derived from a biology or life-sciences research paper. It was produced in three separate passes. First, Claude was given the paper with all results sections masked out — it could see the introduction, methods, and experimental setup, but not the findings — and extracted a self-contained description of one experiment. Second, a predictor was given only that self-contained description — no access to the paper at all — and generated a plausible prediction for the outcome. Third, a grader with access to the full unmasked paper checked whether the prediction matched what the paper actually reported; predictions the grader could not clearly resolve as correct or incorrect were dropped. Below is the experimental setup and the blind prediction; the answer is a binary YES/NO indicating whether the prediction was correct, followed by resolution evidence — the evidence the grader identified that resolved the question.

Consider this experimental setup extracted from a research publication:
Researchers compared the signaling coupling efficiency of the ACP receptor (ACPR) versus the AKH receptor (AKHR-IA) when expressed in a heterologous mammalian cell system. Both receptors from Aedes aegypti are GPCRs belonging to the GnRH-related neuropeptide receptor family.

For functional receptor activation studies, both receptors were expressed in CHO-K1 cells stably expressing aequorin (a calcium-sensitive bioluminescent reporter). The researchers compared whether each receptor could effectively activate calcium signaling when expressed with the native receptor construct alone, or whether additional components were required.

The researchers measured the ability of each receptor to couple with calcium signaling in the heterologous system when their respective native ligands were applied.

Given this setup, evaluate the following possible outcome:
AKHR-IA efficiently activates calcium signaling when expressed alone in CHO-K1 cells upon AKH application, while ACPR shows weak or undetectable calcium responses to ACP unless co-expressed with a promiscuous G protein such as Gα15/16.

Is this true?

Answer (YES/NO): YES